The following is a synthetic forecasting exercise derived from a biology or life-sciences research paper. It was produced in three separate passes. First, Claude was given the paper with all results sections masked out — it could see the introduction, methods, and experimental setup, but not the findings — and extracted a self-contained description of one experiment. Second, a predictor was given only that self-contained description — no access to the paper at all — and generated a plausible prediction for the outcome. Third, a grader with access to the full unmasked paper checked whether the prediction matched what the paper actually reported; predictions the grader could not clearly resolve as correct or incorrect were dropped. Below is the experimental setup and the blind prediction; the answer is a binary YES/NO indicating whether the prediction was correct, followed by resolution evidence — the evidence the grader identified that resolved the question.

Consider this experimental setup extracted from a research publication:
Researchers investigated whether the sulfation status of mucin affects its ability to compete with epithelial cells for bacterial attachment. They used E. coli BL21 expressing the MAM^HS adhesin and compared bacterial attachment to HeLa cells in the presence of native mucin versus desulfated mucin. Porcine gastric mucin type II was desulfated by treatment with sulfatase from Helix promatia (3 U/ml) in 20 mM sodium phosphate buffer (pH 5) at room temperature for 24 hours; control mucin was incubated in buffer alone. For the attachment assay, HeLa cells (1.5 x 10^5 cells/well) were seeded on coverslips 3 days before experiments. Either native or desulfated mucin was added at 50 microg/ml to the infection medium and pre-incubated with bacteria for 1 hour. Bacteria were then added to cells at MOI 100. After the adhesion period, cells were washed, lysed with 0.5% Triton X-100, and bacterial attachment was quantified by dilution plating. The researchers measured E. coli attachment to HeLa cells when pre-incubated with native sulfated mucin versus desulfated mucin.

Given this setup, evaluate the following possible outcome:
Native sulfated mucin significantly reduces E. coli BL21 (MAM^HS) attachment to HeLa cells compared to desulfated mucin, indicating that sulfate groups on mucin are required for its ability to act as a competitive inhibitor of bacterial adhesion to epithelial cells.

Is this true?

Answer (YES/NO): YES